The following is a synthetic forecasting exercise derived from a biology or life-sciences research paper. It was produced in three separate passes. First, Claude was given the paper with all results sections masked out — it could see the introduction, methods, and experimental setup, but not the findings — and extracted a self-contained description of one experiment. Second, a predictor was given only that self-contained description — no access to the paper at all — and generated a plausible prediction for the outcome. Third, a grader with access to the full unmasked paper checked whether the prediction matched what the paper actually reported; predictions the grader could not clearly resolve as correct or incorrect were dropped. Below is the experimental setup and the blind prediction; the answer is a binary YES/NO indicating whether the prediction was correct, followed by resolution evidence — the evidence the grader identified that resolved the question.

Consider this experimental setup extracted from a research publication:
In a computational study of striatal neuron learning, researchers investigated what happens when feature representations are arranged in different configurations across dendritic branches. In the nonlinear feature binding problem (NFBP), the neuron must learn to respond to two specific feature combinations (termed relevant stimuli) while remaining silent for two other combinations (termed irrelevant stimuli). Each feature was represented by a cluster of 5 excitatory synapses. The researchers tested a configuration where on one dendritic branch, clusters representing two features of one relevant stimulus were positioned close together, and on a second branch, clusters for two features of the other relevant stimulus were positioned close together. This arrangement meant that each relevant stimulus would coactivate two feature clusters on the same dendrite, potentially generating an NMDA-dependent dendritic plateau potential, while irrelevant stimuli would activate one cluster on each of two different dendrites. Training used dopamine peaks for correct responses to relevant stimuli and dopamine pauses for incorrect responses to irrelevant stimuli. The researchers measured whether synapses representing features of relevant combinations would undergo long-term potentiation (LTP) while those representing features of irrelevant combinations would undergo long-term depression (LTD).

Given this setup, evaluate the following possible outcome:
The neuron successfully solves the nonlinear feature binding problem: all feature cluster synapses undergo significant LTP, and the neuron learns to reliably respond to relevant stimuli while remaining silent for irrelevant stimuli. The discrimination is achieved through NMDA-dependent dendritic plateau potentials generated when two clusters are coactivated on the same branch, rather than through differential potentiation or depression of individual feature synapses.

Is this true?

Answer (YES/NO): NO